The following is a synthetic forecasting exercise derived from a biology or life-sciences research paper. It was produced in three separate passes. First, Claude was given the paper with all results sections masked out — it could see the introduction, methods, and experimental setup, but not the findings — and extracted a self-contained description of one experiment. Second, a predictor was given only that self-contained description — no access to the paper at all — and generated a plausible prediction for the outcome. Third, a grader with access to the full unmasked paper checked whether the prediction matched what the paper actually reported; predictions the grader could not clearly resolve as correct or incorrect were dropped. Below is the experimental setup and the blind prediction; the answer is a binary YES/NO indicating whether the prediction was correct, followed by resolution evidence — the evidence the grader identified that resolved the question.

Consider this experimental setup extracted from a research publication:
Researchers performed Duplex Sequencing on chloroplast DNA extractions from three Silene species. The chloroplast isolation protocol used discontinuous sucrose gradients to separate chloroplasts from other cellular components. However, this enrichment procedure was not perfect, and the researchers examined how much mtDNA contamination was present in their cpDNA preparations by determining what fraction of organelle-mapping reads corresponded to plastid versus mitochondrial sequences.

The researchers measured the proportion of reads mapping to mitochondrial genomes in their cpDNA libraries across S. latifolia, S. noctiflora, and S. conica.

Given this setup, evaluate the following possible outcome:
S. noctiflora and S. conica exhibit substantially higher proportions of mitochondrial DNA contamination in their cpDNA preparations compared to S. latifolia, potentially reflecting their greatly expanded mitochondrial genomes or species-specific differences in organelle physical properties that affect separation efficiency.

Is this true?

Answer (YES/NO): YES